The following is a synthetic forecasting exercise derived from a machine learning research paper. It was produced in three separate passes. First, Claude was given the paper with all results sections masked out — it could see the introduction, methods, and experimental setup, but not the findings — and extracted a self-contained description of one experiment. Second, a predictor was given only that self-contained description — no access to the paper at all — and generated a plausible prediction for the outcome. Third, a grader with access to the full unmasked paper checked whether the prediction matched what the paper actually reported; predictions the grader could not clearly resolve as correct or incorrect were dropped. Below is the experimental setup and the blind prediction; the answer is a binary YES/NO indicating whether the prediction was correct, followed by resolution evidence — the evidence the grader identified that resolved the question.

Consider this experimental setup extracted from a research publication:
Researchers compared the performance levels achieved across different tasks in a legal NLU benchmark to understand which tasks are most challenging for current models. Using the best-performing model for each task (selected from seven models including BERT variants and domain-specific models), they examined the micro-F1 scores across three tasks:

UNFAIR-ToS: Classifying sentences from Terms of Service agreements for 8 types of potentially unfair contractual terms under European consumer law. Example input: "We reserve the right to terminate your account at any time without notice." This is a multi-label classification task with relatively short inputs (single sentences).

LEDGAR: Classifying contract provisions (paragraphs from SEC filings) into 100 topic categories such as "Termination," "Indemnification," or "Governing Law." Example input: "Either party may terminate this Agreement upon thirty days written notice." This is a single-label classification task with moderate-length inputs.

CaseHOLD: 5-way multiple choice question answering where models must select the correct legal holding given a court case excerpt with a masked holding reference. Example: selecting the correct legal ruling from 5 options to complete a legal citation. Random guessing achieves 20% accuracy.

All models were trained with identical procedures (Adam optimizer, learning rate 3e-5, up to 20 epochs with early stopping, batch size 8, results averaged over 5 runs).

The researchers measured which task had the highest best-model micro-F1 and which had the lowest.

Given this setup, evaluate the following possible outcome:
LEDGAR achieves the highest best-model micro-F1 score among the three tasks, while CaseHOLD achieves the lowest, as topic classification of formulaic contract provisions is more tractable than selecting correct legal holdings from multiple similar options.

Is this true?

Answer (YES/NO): NO